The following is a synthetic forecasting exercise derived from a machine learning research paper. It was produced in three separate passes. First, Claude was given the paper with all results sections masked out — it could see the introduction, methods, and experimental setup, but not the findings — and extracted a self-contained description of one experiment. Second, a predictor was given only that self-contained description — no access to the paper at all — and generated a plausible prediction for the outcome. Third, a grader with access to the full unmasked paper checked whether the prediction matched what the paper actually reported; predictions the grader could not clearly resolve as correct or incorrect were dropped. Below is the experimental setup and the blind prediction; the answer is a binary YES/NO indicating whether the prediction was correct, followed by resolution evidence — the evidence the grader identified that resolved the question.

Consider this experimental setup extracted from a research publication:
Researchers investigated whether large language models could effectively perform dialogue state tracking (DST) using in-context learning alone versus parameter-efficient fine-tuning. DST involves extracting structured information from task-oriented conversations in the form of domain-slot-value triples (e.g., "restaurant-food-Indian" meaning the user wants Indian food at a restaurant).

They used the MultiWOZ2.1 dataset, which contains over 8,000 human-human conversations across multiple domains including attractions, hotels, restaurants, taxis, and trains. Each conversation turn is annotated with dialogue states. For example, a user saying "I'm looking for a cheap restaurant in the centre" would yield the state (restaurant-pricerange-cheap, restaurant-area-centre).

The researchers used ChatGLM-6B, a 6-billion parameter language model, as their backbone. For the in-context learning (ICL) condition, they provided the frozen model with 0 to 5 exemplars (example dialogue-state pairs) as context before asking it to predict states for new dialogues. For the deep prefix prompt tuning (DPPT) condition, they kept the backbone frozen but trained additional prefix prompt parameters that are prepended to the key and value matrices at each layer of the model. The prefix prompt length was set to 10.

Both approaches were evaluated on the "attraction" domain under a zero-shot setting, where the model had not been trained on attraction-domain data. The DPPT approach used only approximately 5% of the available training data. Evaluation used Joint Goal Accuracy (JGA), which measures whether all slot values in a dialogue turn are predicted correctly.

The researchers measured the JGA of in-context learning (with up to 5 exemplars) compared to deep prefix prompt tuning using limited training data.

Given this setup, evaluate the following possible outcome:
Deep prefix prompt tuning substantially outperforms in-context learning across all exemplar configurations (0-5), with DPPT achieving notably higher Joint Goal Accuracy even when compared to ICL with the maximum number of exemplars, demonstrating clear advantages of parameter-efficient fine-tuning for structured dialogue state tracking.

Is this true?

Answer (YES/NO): YES